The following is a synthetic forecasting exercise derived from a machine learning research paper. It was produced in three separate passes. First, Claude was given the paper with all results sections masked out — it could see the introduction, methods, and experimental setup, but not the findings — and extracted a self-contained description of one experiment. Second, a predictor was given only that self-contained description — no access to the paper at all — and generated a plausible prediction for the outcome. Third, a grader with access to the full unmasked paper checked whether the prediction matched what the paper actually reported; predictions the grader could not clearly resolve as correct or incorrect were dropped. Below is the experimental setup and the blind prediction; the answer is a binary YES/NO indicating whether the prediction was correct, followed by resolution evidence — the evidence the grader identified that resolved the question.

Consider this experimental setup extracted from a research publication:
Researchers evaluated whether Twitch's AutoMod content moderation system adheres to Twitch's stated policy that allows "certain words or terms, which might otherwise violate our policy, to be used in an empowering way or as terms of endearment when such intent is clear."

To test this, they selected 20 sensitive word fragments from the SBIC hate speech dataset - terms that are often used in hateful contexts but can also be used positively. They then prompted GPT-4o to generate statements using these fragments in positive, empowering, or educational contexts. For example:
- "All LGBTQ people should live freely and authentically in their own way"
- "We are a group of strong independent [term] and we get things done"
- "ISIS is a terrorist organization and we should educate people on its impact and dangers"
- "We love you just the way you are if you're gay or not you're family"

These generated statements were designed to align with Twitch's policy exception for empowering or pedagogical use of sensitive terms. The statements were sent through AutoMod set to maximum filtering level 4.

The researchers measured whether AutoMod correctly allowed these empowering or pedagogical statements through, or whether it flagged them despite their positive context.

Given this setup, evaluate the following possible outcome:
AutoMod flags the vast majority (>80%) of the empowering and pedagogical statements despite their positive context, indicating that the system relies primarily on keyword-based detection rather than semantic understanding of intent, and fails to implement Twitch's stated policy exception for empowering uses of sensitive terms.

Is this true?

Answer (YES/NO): YES